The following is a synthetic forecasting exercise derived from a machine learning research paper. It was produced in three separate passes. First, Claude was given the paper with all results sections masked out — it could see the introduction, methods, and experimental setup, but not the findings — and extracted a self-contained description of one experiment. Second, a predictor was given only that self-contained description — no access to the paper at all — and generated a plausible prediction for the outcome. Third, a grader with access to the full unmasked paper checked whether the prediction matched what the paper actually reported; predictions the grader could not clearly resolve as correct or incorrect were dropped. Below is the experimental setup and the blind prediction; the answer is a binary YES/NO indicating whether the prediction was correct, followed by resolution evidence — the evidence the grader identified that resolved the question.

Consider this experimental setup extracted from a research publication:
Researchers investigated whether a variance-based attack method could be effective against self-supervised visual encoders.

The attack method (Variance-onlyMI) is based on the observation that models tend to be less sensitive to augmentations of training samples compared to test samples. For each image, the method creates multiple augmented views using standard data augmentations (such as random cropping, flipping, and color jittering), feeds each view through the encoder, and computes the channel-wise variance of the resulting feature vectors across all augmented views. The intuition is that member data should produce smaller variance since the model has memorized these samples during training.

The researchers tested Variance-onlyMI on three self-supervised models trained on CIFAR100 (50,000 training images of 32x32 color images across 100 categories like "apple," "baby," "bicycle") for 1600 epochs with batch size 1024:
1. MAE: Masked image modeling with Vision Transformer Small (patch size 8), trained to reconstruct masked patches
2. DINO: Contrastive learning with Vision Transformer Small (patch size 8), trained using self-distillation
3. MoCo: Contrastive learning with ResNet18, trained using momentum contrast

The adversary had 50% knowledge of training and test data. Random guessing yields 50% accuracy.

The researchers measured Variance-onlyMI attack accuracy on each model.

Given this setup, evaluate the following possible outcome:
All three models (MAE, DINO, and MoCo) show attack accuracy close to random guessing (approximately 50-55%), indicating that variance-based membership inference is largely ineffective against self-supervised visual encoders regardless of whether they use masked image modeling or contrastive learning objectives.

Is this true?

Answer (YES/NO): YES